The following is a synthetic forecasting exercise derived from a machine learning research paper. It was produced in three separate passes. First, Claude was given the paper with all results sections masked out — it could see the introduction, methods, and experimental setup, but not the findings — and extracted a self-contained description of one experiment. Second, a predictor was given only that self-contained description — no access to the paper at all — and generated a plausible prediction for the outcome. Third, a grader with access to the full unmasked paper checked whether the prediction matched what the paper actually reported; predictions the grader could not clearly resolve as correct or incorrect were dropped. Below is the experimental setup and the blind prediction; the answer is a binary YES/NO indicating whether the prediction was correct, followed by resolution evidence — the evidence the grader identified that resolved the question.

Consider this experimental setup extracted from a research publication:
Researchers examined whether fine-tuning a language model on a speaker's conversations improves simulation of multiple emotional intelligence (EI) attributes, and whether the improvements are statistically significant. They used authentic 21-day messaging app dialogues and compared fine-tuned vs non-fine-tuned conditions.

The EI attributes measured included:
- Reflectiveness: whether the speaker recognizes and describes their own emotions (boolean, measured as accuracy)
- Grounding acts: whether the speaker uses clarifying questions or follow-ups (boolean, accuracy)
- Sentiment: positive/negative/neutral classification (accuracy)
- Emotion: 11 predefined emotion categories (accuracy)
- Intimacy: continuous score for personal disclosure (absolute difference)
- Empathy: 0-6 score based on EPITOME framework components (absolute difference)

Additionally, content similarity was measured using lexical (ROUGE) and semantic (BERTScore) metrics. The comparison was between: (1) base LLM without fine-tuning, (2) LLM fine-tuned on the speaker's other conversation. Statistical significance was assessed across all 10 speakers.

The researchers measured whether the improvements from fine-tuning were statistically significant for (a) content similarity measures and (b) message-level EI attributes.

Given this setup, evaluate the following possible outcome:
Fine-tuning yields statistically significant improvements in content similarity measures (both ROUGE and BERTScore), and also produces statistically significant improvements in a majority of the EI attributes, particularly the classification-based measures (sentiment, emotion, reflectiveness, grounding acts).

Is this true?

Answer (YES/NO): NO